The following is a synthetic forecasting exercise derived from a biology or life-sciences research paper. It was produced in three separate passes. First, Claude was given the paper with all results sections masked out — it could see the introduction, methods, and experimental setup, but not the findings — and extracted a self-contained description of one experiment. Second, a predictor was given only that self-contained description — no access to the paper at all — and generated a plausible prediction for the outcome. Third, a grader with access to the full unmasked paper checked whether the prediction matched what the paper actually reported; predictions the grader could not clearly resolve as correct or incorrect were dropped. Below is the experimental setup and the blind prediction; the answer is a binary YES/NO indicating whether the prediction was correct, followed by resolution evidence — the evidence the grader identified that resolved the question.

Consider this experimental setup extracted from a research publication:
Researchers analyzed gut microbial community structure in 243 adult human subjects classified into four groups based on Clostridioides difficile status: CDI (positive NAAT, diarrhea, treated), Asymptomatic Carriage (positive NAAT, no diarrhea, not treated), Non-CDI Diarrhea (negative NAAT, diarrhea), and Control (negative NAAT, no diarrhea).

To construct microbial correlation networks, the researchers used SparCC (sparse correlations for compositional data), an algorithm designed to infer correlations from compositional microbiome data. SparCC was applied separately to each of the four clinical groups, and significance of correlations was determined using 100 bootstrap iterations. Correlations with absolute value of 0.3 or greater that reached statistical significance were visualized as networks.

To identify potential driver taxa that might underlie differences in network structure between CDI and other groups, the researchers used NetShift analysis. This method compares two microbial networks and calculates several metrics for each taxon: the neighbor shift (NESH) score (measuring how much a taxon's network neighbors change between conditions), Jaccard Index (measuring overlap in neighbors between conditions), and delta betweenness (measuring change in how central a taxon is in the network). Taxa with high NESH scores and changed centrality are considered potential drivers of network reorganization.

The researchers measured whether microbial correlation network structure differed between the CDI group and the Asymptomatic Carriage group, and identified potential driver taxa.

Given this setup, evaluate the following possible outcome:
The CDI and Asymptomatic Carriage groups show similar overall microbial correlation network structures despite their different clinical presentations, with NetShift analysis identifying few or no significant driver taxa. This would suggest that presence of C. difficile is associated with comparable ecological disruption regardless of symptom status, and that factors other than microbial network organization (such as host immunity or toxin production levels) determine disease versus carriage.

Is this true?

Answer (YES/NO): NO